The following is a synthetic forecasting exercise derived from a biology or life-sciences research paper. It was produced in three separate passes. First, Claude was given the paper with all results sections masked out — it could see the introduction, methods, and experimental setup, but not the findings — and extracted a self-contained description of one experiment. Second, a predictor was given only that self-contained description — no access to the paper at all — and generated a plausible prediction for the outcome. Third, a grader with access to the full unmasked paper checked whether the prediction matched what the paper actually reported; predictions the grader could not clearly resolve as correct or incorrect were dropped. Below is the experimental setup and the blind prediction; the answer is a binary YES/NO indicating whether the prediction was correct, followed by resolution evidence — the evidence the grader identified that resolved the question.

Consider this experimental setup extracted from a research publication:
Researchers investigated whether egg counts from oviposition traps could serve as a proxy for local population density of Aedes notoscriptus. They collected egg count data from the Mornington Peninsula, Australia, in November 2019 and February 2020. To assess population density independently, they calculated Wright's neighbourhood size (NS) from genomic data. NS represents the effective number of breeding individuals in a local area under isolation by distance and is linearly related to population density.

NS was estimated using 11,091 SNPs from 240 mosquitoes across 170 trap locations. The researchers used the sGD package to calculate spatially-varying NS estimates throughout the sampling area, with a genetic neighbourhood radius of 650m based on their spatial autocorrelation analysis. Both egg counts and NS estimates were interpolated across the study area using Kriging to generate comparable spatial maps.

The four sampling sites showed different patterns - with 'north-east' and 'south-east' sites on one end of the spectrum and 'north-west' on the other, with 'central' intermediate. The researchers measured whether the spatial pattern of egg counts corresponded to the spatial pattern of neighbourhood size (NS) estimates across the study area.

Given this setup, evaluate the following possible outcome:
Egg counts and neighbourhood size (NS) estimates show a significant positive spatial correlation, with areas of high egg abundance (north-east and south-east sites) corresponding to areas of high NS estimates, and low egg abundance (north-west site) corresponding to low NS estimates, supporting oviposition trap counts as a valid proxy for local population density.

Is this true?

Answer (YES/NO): NO